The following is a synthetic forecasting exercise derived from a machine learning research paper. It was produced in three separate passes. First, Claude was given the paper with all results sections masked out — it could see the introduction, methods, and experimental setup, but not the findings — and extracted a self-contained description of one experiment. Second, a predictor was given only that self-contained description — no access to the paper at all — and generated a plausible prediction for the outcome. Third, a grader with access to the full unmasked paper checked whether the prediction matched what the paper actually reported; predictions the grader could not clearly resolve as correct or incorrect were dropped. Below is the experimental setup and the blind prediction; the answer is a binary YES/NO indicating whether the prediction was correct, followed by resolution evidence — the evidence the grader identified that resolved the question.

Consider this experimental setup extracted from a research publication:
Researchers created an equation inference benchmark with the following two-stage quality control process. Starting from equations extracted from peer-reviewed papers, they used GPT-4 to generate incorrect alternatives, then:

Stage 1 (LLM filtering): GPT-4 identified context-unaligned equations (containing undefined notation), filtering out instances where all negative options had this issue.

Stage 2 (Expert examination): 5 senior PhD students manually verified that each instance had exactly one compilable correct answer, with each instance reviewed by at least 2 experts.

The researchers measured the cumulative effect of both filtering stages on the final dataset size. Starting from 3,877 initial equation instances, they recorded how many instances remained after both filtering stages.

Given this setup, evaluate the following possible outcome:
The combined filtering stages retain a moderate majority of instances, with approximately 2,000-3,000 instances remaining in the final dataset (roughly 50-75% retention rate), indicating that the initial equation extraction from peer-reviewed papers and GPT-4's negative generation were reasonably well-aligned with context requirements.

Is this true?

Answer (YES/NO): NO